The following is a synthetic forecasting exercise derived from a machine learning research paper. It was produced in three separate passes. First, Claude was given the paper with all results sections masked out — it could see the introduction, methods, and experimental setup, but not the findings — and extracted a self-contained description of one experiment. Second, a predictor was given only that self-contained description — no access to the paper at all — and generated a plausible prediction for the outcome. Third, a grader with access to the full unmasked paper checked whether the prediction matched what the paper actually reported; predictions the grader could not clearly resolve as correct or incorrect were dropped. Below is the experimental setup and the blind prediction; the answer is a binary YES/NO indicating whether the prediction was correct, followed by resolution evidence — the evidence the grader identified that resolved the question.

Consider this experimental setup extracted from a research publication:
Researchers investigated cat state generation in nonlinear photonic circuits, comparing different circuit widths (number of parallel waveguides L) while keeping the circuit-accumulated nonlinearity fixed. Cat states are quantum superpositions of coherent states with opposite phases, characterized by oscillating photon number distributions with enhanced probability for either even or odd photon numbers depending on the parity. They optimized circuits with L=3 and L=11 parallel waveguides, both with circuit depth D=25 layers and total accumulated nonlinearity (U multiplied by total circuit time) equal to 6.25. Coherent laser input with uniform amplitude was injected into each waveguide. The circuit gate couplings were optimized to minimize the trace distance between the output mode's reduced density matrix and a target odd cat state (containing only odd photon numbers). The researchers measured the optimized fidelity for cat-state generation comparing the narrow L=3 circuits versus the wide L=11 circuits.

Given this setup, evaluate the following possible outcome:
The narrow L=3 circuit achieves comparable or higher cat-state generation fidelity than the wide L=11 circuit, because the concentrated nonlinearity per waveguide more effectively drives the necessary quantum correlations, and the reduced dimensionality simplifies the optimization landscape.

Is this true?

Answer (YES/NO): YES